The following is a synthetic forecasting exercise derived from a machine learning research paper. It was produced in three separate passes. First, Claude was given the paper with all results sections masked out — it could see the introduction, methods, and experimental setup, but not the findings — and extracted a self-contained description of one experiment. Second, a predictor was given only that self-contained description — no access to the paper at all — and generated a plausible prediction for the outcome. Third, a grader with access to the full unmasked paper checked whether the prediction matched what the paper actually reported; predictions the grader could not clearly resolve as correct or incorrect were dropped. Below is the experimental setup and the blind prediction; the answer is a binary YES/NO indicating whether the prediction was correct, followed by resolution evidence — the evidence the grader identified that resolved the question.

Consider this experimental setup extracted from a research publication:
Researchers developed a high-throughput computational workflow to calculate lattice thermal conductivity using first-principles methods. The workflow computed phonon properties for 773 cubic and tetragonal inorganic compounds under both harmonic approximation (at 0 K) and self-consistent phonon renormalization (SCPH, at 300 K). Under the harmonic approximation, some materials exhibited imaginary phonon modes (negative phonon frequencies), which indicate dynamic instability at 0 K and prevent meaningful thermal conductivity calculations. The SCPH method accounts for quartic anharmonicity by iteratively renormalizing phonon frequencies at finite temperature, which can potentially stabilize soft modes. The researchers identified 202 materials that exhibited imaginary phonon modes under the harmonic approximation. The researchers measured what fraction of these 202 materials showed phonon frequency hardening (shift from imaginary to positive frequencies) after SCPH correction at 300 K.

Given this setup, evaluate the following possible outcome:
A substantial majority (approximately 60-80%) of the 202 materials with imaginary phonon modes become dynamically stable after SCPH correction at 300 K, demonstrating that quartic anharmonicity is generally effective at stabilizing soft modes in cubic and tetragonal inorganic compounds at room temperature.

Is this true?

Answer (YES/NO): NO